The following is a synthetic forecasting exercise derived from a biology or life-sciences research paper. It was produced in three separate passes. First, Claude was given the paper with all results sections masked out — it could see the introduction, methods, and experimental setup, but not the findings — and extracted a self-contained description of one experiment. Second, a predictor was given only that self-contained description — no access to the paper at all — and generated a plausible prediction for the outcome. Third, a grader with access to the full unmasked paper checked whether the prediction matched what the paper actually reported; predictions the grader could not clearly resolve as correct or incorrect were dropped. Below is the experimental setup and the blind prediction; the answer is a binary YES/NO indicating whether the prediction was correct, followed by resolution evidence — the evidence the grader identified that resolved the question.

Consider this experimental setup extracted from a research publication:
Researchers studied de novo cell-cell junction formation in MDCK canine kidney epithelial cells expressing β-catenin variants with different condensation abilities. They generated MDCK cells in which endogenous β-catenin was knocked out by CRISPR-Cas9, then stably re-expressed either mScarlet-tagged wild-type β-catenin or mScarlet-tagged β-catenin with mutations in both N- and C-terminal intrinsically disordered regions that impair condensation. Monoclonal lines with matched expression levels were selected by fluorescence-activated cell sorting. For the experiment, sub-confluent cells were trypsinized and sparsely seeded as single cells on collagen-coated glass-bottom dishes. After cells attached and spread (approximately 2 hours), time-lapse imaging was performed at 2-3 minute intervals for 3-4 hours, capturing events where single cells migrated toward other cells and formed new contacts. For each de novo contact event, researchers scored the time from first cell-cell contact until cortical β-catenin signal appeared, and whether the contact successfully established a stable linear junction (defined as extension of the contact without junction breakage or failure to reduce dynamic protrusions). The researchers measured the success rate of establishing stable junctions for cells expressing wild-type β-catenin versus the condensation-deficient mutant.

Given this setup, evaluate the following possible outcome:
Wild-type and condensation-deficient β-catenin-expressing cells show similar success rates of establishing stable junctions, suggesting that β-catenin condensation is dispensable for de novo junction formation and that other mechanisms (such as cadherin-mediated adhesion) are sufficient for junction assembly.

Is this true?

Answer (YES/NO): NO